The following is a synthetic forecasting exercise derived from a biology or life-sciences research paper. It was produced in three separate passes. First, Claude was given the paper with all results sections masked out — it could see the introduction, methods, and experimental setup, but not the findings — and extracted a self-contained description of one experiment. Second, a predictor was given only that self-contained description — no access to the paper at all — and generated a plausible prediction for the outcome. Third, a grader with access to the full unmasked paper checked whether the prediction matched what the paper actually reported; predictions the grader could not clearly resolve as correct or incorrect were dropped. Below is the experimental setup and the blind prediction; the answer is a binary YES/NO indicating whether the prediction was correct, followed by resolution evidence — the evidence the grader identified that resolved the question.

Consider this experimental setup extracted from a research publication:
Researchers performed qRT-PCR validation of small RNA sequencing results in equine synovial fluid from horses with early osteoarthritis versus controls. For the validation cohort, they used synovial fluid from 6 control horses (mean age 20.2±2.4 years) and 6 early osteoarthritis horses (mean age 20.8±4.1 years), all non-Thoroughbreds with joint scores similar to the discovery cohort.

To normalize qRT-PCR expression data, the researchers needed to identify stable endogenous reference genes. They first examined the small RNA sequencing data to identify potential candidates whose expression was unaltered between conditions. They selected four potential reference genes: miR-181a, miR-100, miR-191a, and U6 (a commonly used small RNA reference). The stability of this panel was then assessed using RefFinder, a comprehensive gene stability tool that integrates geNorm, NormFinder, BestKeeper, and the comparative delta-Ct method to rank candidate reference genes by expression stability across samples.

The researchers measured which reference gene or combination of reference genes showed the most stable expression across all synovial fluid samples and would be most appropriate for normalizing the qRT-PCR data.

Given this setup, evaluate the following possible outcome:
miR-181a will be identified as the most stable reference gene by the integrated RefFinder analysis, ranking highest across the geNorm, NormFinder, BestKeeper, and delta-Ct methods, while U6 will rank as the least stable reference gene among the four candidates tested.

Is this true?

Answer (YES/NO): NO